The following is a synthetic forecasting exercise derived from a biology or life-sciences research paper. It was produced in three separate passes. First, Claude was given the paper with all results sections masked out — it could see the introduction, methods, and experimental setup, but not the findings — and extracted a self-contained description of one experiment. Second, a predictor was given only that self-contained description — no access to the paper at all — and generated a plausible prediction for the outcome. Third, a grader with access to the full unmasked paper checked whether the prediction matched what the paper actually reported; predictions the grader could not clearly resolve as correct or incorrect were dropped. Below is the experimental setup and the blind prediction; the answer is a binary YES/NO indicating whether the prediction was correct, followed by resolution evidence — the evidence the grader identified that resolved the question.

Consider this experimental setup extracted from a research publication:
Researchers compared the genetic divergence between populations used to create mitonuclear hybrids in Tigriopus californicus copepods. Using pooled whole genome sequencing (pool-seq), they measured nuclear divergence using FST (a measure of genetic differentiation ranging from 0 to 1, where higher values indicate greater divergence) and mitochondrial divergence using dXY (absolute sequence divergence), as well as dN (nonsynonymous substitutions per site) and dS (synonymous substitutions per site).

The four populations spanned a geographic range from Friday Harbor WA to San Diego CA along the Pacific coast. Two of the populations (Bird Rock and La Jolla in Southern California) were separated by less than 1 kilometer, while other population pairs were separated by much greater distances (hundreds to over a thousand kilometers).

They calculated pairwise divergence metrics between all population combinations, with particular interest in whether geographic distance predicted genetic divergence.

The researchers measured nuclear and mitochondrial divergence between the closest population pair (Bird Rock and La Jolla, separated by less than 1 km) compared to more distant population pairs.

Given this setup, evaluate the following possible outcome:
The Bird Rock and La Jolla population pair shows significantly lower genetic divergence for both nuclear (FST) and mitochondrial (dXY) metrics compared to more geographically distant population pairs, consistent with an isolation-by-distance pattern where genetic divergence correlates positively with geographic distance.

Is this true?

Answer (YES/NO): YES